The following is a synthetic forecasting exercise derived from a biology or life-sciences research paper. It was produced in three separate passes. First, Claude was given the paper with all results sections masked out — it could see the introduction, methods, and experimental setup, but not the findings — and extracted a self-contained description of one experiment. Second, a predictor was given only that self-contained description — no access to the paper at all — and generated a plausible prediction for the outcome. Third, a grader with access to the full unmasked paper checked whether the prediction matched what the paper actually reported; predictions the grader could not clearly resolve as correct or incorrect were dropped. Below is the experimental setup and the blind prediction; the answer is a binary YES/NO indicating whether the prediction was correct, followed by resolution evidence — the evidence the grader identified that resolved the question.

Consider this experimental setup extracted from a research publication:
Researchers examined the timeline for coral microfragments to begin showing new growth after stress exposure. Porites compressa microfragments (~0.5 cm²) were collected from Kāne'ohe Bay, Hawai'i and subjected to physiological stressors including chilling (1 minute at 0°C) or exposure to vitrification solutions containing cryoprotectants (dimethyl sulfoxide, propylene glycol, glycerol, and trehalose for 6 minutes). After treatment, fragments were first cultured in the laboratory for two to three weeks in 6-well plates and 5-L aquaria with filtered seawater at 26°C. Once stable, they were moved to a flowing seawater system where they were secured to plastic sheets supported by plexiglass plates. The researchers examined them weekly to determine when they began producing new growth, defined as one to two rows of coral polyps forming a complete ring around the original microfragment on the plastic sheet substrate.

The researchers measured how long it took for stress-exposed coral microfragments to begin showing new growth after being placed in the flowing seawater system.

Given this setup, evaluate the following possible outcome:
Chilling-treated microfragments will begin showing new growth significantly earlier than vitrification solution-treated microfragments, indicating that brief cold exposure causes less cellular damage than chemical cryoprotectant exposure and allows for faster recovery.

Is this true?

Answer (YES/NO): NO